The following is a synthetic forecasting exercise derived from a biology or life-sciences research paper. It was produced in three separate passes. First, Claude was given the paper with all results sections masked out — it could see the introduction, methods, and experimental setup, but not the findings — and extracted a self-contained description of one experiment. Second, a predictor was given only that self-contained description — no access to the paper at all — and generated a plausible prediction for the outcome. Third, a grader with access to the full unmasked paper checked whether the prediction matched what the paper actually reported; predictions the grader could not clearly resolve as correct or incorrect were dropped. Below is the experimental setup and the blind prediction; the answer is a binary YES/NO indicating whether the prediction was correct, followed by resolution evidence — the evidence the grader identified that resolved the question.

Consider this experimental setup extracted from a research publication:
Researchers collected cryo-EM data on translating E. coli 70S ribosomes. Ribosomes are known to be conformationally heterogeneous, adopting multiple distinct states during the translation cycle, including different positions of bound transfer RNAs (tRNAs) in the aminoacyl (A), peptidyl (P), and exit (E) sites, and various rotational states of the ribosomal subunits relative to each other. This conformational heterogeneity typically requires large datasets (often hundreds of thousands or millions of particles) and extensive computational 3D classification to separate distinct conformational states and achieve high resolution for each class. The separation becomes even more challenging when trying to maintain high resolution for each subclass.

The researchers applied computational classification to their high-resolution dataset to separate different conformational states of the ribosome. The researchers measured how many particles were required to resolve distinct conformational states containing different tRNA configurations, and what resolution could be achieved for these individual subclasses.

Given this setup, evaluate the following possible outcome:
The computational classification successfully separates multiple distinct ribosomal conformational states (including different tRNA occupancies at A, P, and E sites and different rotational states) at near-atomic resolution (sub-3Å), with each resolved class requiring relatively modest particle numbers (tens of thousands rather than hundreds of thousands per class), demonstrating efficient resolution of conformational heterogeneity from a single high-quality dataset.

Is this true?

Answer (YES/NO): NO